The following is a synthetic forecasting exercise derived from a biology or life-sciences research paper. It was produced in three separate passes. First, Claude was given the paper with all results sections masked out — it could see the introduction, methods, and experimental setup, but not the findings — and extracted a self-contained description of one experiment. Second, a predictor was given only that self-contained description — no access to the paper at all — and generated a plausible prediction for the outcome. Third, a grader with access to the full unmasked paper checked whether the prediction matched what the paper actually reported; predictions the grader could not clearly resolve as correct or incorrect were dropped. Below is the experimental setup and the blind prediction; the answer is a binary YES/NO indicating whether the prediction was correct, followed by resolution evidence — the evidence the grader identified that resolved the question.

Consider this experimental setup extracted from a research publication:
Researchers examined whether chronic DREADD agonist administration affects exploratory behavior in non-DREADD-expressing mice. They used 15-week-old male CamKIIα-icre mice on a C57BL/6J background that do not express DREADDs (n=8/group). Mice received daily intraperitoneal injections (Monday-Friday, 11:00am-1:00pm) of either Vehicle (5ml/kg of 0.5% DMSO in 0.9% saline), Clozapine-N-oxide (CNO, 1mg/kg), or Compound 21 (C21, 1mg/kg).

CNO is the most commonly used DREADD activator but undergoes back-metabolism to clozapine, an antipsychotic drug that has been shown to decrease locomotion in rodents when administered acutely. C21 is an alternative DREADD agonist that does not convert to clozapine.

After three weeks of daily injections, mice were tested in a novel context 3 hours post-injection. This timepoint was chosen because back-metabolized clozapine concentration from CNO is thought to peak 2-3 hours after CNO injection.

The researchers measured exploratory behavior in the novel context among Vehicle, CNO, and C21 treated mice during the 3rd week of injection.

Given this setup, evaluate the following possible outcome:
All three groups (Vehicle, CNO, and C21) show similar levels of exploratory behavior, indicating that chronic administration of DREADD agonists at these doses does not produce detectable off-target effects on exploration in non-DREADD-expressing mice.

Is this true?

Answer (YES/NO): NO